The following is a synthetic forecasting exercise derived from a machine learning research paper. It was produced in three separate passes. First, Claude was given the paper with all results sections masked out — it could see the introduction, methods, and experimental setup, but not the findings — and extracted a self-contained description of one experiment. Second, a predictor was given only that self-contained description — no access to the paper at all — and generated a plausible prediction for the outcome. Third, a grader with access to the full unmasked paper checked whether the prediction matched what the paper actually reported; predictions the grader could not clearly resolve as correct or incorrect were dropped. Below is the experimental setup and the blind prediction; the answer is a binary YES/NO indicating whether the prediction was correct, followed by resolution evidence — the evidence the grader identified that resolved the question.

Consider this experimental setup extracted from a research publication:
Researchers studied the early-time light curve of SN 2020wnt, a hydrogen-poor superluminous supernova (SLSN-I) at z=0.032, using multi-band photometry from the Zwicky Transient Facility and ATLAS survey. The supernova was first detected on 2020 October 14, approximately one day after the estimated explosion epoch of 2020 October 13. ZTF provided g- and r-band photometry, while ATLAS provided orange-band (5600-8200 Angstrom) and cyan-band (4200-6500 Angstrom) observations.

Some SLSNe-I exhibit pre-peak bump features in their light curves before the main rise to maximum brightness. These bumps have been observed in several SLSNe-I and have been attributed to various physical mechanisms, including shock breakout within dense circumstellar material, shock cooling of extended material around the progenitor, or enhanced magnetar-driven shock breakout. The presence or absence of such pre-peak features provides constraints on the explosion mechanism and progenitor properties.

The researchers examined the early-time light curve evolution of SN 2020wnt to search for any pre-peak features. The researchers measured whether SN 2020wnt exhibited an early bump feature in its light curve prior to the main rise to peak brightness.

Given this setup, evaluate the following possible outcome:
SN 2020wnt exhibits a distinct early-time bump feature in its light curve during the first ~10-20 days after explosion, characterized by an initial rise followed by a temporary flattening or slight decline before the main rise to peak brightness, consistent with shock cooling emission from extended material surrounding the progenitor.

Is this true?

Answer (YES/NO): NO